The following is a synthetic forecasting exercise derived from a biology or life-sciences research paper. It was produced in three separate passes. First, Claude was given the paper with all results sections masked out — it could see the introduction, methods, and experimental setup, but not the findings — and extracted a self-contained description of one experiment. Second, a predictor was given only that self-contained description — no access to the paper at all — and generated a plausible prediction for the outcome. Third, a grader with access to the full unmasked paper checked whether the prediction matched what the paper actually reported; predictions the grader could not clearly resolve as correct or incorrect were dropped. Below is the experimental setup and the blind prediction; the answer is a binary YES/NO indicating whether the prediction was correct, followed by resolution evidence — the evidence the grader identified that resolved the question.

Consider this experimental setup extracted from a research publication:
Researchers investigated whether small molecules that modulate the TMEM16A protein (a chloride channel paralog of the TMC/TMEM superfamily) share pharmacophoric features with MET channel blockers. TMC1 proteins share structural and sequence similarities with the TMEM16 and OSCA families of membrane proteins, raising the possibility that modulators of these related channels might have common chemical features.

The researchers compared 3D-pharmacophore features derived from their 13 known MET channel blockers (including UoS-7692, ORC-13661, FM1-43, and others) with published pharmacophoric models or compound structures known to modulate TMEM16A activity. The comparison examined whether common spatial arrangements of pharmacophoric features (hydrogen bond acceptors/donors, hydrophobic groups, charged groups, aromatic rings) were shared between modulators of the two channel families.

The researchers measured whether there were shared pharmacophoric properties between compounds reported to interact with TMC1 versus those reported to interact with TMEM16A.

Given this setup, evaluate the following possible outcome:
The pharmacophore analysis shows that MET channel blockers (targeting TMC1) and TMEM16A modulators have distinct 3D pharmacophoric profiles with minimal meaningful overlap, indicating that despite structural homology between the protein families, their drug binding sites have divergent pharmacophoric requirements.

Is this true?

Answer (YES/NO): NO